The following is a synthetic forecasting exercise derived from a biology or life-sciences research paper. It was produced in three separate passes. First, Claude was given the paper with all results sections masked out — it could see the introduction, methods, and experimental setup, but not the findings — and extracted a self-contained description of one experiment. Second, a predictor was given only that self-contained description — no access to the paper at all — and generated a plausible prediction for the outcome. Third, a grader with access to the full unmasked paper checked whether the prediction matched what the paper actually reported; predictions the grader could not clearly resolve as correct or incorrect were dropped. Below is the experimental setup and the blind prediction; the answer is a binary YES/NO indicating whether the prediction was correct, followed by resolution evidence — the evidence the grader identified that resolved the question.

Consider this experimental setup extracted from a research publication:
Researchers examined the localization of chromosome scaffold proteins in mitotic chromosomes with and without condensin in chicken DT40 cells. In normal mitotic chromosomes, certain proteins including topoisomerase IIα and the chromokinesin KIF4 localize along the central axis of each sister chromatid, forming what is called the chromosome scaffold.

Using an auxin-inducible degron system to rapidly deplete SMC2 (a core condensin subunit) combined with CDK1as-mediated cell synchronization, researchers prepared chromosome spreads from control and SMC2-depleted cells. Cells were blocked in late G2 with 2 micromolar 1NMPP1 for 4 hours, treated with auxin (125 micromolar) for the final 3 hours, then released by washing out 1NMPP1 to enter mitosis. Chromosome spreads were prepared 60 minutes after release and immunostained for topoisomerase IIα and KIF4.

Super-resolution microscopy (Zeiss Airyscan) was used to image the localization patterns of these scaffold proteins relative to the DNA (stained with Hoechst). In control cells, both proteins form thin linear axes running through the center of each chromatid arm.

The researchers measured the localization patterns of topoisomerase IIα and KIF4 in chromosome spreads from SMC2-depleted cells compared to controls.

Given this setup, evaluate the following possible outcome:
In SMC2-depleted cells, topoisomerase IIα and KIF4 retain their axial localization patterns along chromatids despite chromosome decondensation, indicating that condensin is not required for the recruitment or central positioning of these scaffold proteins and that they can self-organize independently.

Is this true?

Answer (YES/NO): NO